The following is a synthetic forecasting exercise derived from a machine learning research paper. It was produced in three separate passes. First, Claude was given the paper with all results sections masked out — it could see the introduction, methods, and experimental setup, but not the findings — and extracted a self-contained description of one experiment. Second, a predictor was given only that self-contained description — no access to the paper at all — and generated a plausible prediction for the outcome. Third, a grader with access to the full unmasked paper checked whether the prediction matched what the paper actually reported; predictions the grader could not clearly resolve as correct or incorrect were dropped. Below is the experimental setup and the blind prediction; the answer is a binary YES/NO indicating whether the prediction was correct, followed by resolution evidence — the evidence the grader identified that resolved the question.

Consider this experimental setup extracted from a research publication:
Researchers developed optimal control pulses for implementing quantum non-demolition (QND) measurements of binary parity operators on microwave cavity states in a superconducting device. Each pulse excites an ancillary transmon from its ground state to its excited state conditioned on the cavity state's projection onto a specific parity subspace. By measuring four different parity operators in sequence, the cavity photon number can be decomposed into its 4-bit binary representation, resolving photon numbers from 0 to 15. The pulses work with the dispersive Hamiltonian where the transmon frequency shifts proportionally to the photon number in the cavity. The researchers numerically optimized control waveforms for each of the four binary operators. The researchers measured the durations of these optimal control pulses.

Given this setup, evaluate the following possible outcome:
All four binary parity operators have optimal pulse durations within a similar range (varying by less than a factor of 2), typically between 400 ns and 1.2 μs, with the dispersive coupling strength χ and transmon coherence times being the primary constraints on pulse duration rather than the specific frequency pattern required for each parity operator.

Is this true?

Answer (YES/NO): YES